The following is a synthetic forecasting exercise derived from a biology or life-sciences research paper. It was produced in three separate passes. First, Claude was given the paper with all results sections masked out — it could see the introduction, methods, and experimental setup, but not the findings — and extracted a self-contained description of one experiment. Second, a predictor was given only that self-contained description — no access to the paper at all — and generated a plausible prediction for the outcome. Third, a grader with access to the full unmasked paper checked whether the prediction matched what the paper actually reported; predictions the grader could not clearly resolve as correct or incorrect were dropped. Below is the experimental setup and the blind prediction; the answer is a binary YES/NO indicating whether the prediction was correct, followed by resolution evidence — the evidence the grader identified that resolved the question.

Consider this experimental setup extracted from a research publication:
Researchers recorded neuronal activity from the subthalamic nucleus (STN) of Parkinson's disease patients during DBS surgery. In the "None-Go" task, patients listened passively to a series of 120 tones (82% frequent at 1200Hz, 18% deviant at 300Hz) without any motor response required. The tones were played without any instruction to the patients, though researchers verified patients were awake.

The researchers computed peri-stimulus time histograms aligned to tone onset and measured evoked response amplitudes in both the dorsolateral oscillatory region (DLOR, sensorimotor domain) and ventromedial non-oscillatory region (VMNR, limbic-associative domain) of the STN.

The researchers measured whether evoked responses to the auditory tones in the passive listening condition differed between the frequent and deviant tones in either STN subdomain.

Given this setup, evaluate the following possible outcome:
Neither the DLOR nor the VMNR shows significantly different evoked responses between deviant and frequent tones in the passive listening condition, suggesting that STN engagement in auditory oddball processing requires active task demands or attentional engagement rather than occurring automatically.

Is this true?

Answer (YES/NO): NO